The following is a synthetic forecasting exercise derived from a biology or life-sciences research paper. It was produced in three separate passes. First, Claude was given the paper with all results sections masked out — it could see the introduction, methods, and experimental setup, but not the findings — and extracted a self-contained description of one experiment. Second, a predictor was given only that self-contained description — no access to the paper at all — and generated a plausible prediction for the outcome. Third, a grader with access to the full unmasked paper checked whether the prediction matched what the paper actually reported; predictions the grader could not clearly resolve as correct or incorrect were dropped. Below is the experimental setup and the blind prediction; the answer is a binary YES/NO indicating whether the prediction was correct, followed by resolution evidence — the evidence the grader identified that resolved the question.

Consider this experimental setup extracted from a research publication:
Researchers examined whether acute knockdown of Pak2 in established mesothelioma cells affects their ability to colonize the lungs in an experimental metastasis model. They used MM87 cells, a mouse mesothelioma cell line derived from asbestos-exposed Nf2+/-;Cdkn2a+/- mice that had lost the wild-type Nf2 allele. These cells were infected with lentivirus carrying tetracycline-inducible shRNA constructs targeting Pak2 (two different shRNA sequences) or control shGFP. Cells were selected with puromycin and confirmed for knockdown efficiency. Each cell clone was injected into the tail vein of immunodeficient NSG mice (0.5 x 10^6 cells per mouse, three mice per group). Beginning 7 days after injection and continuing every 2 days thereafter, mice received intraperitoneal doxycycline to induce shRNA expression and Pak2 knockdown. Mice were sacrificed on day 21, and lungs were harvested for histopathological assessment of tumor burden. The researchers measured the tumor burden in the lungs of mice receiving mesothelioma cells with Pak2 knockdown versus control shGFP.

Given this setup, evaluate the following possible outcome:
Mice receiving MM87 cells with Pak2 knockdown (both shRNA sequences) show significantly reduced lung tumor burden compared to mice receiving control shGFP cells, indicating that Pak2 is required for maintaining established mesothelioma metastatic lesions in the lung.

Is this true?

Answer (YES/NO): YES